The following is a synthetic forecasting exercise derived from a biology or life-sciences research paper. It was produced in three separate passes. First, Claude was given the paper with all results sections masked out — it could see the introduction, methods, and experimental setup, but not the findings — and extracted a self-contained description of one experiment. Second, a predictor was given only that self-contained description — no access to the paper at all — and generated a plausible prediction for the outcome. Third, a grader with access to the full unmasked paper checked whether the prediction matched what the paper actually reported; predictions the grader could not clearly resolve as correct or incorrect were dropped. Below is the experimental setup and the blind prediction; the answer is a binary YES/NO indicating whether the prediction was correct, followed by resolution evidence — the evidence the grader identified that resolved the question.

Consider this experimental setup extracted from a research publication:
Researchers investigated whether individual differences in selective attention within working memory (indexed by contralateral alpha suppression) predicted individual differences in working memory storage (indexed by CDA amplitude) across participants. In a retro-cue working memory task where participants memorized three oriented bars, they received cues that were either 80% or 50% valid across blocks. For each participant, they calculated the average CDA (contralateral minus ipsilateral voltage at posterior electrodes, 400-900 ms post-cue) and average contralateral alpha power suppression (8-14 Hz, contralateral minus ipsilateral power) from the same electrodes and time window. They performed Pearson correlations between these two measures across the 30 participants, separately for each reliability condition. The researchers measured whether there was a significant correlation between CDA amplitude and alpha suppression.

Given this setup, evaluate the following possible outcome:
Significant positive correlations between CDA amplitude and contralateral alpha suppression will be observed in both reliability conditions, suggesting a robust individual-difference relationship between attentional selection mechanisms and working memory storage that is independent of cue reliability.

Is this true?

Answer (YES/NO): NO